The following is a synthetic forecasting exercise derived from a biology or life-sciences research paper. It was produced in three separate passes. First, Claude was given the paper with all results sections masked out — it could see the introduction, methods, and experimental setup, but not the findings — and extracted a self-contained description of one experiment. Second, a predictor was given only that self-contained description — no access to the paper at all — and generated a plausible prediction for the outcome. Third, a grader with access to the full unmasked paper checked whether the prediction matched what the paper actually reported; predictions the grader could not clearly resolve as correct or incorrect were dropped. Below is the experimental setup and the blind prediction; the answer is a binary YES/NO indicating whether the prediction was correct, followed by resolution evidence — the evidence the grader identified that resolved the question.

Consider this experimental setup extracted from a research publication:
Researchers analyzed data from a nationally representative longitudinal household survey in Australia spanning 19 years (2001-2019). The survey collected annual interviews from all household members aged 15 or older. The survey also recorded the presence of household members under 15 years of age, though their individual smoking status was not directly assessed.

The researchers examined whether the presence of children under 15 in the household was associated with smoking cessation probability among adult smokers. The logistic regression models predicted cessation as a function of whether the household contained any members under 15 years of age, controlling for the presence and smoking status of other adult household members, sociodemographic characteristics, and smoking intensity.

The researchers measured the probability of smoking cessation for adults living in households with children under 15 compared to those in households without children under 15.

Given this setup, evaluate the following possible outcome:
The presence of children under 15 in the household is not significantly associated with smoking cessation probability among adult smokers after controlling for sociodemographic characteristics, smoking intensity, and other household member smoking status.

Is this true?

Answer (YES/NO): YES